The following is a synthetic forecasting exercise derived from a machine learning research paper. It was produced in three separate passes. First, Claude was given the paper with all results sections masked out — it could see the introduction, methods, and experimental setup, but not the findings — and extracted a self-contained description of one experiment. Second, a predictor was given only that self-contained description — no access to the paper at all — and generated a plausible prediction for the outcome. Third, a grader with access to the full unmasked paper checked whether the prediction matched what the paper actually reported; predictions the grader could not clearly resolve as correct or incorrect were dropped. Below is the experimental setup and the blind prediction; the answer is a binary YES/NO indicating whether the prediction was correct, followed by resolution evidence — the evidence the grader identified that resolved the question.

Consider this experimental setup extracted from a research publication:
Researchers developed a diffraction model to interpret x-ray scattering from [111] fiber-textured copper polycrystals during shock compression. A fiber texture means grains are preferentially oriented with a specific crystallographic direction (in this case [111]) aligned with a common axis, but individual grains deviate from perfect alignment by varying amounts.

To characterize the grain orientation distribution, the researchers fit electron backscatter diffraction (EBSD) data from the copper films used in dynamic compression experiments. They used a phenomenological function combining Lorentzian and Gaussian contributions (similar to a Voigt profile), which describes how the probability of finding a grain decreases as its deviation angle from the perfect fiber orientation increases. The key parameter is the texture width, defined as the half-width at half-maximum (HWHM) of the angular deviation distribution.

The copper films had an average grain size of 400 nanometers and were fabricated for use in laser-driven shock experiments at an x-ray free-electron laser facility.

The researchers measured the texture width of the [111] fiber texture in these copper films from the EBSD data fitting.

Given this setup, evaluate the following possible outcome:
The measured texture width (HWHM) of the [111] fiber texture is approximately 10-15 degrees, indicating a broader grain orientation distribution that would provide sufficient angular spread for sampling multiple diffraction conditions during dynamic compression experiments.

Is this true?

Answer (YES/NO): NO